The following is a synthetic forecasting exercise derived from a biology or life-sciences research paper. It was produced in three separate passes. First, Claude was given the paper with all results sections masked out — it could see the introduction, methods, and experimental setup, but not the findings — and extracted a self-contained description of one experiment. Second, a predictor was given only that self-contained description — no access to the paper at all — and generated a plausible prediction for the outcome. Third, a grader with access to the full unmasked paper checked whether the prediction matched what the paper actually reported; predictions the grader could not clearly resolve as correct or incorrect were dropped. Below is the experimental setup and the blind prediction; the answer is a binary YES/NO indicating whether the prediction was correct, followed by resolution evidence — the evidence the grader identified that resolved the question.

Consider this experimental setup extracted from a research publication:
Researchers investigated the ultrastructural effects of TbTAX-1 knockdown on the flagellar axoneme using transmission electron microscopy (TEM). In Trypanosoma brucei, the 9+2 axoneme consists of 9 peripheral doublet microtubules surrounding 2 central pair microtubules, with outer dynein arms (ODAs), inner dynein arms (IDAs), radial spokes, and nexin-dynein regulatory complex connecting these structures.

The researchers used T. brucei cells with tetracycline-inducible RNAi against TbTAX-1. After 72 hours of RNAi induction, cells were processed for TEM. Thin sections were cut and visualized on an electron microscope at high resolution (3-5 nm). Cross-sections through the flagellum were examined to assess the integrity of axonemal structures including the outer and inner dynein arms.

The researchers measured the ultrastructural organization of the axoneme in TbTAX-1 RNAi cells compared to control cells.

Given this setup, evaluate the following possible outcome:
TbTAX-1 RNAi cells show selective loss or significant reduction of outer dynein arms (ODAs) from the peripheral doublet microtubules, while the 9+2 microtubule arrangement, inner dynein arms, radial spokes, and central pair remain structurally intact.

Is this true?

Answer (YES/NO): NO